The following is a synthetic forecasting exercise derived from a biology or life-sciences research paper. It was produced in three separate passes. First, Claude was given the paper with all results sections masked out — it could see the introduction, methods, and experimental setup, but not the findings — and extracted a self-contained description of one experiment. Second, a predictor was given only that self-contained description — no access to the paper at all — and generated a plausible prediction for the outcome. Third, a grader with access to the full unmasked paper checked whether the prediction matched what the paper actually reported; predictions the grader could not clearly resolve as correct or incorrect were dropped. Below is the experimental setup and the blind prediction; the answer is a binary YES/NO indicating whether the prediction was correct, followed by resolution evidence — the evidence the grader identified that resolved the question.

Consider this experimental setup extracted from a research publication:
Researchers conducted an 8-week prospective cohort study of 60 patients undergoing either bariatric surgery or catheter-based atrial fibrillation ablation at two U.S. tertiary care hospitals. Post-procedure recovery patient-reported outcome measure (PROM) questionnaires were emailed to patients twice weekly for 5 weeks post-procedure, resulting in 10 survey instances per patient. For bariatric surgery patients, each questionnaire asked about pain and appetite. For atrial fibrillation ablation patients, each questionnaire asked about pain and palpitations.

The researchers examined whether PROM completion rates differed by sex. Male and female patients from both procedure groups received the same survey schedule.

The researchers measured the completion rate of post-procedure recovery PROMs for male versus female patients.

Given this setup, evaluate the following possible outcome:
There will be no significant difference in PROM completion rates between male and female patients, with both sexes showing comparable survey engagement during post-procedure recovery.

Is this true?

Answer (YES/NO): YES